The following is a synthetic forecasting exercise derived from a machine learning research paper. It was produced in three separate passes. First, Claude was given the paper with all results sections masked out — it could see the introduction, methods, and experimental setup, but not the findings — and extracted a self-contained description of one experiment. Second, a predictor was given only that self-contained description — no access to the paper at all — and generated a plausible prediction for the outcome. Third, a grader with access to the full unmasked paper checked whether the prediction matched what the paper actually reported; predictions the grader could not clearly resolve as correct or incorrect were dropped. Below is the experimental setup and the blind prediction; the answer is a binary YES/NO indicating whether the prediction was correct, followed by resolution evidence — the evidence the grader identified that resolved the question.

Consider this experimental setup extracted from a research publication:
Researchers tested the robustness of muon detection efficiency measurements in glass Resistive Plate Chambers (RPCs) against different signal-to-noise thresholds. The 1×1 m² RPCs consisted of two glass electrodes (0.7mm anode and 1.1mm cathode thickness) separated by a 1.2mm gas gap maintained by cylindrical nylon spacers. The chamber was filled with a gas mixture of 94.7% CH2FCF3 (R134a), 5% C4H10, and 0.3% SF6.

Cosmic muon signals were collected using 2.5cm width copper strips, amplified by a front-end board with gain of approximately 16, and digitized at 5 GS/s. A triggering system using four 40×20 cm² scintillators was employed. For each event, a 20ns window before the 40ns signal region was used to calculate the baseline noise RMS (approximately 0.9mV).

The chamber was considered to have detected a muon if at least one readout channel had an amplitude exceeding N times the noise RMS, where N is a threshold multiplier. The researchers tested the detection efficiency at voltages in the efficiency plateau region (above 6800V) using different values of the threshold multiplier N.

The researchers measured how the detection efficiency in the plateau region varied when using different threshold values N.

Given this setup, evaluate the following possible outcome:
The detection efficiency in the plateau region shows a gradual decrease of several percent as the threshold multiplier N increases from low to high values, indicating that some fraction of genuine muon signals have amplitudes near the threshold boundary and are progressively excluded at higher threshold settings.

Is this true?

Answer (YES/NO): NO